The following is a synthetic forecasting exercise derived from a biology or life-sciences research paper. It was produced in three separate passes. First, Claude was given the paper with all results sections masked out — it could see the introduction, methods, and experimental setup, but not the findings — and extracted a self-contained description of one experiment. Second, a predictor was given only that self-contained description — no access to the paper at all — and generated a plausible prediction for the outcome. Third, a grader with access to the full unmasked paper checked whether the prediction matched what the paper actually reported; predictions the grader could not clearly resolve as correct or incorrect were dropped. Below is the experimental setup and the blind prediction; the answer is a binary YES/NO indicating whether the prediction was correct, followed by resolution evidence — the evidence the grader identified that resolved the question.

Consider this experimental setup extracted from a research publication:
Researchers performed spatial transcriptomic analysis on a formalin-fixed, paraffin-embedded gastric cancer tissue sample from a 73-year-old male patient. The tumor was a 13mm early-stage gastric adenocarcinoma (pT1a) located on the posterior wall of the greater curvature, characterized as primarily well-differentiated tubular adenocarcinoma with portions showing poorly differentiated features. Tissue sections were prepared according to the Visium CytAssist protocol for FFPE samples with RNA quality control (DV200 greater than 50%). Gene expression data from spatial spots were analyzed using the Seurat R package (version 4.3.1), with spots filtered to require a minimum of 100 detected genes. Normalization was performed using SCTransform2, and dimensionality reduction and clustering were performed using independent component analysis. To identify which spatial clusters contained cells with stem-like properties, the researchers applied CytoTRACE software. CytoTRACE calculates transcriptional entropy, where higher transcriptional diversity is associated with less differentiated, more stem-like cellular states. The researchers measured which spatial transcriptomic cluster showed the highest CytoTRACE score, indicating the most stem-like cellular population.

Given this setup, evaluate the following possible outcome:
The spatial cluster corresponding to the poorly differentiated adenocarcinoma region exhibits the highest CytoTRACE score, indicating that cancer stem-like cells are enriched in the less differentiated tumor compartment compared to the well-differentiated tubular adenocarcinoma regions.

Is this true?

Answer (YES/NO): YES